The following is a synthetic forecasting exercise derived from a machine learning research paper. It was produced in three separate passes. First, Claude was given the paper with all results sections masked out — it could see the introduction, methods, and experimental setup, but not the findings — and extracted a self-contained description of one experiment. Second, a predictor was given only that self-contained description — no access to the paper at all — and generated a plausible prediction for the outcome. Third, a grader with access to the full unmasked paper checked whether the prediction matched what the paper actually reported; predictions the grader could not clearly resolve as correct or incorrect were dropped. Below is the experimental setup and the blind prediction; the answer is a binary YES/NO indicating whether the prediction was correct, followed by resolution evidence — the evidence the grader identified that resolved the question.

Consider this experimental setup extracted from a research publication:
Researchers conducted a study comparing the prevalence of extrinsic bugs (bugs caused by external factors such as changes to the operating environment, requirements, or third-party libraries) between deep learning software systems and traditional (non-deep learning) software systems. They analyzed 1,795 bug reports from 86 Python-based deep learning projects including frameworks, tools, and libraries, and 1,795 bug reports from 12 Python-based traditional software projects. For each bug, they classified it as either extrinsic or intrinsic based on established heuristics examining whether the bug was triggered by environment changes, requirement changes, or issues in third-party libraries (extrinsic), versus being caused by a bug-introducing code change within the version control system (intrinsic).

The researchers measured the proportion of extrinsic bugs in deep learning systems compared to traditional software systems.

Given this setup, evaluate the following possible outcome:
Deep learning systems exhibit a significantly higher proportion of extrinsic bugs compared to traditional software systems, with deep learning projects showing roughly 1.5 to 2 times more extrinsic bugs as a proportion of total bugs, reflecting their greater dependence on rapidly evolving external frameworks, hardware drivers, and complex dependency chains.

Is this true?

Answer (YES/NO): NO